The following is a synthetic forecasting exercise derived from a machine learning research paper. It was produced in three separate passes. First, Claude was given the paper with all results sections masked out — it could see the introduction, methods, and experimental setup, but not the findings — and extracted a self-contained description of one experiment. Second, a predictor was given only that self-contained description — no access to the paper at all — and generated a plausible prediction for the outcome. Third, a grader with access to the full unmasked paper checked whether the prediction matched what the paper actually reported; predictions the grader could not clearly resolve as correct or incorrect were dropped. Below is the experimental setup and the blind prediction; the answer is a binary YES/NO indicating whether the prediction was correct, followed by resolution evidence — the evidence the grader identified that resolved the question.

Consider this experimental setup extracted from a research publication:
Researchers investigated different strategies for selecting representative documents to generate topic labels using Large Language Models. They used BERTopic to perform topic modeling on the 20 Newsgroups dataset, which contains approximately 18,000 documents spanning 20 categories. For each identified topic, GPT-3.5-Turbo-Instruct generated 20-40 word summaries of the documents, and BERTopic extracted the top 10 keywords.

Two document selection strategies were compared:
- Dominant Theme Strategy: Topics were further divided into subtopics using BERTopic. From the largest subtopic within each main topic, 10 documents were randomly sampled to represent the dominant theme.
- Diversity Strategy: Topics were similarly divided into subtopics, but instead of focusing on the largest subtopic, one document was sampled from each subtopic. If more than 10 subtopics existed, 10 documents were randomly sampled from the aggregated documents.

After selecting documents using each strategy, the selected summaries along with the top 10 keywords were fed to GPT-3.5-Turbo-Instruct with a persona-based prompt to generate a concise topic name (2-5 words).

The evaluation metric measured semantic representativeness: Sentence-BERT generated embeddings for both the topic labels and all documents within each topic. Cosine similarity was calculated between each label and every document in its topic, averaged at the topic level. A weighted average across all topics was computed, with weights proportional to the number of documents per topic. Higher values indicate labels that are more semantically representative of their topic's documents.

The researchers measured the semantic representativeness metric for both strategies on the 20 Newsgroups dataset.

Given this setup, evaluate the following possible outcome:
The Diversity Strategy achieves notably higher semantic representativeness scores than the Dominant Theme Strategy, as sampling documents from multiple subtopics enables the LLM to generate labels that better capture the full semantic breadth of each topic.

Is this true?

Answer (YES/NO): NO